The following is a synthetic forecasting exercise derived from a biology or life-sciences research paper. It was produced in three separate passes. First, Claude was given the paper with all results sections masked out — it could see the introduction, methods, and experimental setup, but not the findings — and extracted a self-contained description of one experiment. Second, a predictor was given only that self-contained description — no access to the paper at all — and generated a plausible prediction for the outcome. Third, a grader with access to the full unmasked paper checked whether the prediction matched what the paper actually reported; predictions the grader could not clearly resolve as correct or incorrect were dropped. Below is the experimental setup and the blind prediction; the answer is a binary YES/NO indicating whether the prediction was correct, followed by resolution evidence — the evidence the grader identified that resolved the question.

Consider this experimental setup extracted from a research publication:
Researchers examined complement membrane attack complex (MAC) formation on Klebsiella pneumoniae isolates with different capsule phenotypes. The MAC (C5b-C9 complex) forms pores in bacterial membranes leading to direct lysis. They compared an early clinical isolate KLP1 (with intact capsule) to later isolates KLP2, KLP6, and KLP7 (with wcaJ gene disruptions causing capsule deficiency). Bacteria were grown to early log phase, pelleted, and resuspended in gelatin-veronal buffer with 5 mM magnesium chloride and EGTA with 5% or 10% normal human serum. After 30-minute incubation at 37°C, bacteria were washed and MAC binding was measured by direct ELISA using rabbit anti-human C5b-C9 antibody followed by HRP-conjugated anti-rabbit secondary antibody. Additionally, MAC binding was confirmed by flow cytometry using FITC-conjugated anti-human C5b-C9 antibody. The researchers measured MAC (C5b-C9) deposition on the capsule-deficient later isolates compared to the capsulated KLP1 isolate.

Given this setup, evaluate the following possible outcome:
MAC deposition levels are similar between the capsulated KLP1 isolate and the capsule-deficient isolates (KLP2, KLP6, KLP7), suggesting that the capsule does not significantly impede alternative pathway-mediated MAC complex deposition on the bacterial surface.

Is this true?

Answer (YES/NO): NO